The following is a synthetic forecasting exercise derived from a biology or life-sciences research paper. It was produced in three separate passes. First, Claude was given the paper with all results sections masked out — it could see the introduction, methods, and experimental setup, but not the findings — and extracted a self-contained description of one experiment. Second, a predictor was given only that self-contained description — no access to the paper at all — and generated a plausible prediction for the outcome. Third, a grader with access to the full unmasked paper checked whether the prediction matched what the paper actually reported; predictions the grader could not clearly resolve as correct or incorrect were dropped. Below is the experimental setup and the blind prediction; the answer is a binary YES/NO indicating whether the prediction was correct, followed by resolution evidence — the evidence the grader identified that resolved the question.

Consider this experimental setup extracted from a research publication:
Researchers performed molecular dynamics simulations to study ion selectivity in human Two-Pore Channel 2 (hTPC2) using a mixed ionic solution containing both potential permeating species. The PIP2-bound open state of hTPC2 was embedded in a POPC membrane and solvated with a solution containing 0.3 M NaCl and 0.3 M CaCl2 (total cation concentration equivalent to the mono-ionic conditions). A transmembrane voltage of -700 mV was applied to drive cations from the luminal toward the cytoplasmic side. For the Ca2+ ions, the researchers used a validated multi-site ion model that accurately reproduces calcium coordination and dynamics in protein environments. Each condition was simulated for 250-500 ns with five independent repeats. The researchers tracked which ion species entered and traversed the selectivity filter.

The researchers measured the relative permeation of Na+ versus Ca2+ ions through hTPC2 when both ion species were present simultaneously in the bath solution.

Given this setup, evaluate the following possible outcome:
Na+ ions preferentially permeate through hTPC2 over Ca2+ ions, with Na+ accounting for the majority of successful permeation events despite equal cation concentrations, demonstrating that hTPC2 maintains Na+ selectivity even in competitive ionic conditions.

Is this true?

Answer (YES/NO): YES